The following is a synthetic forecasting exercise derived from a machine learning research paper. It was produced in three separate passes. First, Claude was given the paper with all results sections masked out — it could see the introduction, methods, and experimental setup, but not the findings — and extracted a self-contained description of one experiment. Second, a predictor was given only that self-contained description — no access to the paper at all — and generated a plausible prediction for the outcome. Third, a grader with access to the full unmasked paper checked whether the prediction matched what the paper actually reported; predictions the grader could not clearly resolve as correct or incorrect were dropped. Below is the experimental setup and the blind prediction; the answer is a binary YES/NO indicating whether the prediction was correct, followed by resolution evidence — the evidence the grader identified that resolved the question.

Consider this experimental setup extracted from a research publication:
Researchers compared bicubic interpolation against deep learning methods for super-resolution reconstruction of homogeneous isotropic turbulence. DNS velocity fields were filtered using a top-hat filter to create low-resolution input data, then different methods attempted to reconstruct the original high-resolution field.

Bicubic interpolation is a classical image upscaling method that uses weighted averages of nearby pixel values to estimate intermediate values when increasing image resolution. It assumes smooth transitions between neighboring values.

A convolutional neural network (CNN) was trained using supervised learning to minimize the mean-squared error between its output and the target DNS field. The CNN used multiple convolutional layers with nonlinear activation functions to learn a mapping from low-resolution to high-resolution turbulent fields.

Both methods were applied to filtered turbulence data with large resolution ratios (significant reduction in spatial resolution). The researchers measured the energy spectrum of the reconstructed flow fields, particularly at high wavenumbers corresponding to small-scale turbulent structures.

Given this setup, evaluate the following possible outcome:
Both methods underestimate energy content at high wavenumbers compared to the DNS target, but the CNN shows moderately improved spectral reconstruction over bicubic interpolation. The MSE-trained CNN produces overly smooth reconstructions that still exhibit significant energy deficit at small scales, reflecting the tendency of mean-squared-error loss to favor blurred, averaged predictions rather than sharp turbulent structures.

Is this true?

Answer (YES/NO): NO